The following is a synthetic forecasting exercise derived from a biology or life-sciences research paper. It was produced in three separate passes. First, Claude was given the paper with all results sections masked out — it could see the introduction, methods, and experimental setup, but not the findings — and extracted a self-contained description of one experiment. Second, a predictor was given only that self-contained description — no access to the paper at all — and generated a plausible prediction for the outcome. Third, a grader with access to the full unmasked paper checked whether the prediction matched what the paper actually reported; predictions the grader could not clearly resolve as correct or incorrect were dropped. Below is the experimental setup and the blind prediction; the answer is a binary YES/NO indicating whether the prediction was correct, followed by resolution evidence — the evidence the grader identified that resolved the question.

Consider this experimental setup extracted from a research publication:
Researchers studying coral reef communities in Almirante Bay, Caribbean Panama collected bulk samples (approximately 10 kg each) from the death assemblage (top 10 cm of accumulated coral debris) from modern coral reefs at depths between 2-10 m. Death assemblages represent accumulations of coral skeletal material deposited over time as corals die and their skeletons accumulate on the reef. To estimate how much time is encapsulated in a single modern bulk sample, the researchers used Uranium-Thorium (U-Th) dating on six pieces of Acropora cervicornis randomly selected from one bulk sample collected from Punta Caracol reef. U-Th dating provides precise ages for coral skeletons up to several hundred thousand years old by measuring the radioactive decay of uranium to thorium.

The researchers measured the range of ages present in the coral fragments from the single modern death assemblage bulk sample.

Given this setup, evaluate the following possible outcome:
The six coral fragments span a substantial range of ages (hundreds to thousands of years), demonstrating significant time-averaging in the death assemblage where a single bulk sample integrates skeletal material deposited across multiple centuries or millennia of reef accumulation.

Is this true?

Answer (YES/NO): NO